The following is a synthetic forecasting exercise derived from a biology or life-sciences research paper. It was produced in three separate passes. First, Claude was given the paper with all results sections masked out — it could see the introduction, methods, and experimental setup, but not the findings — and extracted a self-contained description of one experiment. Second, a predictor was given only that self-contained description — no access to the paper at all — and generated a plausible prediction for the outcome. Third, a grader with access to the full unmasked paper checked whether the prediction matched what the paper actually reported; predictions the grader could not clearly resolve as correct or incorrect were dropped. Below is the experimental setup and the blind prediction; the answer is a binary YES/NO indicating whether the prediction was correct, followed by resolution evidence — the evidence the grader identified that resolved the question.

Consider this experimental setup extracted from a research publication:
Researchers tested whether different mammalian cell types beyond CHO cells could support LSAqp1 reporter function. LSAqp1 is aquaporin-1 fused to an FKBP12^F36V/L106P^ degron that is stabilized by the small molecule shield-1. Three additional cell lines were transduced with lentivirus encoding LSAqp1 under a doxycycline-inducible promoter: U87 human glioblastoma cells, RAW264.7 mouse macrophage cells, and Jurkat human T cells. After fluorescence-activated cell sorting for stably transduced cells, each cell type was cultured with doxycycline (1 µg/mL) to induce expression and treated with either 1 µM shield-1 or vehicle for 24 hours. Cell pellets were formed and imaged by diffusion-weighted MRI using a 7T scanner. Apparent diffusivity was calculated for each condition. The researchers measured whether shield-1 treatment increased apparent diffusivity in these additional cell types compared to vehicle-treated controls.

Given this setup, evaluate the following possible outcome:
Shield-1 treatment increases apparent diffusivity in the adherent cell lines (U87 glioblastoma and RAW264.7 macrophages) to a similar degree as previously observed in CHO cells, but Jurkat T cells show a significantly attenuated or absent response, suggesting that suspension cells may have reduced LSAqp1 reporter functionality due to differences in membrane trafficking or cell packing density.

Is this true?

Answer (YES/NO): NO